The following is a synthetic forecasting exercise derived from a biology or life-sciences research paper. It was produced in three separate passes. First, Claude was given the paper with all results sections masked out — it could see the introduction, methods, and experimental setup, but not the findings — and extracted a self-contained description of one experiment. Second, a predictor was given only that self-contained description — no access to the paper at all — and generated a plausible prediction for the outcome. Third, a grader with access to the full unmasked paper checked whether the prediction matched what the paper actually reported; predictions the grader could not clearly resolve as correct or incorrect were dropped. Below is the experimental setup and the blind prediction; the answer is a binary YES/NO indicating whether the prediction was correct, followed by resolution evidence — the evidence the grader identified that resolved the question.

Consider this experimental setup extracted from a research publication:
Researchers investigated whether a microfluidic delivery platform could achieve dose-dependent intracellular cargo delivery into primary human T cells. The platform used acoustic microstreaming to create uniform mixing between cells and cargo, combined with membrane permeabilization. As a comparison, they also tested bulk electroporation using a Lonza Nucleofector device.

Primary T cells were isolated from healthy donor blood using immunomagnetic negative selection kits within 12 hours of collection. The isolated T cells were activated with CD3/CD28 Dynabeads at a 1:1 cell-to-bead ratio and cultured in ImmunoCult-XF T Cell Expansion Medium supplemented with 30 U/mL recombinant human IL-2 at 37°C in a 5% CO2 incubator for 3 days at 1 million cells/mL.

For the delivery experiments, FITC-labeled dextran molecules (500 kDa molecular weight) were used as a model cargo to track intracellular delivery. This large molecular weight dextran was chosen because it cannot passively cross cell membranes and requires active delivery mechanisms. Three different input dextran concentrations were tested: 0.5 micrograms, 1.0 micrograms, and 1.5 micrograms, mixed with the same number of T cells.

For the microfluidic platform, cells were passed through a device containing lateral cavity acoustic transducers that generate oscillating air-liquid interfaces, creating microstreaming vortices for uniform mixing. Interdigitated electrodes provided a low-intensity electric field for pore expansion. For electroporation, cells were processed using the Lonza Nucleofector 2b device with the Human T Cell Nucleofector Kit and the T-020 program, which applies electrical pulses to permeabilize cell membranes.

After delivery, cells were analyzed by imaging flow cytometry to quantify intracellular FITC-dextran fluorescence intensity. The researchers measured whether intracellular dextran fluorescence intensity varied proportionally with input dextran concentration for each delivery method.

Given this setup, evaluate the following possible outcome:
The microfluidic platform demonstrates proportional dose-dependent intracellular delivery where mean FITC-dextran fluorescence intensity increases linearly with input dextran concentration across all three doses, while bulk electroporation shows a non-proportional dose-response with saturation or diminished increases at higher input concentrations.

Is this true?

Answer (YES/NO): YES